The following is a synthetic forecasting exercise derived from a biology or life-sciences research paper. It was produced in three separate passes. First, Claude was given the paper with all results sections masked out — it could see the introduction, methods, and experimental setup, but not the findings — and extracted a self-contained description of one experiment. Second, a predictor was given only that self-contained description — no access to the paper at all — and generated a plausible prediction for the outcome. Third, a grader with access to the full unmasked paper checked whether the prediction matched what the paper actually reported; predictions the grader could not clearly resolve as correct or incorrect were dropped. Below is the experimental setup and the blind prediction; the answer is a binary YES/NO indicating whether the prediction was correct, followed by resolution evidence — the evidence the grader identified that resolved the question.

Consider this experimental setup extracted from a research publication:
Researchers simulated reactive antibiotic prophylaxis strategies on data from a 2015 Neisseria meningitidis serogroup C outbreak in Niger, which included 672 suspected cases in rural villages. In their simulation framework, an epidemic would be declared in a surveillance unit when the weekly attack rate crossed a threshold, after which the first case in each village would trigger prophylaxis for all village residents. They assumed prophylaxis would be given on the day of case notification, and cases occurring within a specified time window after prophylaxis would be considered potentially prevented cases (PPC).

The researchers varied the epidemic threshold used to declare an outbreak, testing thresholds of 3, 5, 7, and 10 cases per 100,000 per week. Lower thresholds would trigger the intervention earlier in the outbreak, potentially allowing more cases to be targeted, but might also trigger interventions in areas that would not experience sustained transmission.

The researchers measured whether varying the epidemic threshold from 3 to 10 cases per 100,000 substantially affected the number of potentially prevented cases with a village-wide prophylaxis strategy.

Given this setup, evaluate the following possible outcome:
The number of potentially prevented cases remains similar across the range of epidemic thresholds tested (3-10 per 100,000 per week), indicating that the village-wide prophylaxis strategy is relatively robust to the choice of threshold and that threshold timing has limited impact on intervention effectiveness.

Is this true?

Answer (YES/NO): YES